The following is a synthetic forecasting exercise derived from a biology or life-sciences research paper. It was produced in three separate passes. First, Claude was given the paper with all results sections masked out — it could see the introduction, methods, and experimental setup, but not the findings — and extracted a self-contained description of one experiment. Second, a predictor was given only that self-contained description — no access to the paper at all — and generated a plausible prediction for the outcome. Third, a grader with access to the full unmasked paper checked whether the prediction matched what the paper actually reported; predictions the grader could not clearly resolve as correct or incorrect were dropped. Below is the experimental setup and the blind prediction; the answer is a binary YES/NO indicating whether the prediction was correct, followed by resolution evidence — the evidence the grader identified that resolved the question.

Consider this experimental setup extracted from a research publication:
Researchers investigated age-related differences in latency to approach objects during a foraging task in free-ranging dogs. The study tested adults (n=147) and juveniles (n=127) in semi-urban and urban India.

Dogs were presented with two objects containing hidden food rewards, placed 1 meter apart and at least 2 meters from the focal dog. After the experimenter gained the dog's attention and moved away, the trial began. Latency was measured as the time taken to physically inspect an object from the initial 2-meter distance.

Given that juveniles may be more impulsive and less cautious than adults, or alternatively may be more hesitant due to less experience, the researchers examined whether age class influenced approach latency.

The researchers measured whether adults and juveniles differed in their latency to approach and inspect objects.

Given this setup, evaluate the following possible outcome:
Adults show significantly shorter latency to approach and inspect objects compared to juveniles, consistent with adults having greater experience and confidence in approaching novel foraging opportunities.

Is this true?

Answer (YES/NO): NO